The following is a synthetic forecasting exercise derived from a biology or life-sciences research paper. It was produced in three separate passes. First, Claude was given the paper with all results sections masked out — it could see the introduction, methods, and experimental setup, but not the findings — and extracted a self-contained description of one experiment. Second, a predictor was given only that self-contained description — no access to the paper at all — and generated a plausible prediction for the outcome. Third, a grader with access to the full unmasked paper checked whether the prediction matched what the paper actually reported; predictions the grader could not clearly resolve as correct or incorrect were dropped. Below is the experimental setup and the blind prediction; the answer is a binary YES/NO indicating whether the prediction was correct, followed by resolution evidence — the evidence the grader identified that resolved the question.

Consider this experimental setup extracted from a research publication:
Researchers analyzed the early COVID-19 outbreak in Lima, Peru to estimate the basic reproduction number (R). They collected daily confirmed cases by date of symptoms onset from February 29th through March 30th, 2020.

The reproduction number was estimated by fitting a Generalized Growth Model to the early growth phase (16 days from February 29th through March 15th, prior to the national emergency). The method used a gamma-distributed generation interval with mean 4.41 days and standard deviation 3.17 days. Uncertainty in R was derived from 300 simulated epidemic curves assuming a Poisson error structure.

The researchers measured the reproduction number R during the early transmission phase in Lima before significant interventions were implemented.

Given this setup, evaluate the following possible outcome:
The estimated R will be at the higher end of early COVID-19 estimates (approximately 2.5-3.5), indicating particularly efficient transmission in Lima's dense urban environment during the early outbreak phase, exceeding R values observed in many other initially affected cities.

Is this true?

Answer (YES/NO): NO